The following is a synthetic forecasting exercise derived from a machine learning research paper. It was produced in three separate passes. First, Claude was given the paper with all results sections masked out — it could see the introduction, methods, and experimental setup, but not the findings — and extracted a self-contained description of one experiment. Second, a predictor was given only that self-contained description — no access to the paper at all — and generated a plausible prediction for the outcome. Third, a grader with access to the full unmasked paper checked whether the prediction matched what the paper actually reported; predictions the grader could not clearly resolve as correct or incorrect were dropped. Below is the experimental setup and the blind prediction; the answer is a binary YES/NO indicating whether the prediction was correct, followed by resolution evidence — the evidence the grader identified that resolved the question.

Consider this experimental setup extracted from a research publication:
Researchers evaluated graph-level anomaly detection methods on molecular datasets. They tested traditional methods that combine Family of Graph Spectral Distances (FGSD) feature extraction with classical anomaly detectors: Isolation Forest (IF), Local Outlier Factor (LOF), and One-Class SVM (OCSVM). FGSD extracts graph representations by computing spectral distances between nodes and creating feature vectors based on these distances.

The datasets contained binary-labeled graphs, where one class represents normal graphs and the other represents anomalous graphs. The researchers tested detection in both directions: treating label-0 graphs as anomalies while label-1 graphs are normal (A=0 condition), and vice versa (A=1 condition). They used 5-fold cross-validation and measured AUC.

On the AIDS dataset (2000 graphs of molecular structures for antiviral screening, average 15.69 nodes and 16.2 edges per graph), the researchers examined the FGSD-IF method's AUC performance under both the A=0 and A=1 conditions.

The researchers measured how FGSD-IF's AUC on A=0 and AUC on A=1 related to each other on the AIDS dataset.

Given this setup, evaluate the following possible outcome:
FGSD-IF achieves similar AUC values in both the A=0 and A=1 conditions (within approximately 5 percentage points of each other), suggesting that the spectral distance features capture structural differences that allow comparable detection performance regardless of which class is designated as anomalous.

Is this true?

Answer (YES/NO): NO